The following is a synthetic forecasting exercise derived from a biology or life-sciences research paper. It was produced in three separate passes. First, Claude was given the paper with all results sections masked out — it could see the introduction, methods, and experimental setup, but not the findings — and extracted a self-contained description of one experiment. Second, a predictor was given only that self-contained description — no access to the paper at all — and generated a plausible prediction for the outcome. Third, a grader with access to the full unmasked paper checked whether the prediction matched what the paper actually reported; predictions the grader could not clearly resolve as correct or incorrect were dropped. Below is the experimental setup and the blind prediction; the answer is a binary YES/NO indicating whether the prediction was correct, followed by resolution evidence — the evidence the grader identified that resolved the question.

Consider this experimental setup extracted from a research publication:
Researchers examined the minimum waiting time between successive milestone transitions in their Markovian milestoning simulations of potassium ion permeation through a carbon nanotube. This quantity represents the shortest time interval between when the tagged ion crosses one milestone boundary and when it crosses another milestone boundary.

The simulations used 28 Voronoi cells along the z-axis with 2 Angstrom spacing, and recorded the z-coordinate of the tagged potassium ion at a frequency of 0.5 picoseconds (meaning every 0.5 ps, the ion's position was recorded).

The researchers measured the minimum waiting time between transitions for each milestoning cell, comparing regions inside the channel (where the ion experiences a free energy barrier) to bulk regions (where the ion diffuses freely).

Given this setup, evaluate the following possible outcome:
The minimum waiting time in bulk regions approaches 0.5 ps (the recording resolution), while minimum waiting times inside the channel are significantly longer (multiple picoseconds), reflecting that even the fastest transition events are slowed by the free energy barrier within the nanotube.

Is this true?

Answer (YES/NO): NO